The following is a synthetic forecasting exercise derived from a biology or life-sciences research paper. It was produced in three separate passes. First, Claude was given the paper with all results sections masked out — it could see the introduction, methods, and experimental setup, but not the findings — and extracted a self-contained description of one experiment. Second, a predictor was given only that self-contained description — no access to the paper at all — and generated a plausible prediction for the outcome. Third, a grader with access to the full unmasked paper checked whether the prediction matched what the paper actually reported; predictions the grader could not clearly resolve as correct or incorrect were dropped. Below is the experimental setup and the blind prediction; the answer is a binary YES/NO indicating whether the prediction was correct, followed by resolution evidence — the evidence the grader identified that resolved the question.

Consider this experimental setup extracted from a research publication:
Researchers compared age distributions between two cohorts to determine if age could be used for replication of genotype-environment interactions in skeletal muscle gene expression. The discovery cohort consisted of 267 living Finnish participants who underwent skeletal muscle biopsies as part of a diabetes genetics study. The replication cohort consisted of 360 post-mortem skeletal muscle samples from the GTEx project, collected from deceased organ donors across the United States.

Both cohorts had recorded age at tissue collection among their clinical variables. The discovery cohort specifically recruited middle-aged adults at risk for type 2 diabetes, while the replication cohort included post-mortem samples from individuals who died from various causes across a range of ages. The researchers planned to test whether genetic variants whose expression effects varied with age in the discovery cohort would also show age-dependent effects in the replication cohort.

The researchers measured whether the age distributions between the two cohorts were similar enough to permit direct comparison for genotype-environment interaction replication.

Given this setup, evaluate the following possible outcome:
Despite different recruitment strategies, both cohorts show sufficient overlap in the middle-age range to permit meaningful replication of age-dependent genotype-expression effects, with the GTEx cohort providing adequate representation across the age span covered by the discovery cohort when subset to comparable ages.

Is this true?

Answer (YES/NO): NO